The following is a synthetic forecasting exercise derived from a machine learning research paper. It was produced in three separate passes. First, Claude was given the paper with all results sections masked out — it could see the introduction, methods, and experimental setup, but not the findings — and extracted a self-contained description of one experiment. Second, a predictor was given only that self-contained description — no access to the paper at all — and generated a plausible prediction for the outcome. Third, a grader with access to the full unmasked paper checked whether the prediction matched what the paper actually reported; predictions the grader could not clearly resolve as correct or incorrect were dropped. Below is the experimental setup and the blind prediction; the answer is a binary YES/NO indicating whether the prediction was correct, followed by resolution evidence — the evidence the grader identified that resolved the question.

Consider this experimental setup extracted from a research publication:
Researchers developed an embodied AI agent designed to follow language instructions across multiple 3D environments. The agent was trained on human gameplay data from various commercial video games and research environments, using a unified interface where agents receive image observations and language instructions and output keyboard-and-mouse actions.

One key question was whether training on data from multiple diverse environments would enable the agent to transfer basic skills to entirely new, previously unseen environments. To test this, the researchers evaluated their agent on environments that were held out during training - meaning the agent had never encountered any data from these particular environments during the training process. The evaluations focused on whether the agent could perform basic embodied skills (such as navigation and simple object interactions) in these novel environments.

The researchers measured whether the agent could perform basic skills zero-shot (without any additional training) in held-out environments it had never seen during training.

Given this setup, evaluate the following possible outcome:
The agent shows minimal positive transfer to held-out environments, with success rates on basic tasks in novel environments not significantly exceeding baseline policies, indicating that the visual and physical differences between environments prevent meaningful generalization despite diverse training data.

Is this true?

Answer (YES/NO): NO